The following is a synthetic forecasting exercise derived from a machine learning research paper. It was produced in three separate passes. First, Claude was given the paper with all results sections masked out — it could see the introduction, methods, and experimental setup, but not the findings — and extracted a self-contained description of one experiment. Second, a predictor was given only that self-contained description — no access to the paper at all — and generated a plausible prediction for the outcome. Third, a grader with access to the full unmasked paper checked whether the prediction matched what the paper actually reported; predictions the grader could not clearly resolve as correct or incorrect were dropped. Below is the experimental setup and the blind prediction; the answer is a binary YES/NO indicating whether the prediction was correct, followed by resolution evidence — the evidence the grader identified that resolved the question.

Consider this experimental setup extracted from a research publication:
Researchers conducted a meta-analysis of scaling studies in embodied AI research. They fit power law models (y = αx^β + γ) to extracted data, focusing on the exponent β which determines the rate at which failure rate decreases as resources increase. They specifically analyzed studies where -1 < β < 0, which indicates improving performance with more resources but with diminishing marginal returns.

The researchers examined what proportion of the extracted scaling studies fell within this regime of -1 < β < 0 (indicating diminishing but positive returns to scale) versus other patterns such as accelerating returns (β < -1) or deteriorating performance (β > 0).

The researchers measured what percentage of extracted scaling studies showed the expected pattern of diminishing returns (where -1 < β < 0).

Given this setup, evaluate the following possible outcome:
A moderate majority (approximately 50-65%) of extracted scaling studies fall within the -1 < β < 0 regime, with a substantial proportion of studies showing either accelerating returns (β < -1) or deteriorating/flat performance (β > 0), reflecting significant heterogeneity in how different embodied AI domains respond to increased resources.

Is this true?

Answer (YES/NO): NO